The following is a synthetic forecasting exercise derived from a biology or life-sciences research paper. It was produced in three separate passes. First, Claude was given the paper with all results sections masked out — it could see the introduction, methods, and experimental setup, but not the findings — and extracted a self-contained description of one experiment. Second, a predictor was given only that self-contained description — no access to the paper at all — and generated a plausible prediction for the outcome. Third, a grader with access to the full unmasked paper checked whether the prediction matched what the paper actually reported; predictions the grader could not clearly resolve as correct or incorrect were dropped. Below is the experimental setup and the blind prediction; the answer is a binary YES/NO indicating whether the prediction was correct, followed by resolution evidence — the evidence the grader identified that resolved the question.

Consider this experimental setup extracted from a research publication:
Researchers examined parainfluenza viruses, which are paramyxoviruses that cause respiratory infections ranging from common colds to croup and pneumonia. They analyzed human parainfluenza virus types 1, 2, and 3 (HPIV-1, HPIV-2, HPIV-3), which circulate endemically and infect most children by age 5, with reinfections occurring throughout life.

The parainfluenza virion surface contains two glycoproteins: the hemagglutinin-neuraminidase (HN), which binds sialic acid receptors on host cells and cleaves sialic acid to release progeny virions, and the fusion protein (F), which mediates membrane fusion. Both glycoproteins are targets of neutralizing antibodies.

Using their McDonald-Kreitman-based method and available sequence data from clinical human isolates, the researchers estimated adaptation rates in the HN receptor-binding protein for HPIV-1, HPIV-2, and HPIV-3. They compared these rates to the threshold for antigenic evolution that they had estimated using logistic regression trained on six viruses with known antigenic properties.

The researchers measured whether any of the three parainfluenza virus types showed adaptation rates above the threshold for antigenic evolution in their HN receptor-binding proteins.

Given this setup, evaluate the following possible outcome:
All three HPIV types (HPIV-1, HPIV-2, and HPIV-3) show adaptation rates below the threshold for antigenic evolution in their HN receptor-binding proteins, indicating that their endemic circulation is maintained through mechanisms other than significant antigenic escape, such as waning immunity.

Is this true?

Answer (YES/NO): YES